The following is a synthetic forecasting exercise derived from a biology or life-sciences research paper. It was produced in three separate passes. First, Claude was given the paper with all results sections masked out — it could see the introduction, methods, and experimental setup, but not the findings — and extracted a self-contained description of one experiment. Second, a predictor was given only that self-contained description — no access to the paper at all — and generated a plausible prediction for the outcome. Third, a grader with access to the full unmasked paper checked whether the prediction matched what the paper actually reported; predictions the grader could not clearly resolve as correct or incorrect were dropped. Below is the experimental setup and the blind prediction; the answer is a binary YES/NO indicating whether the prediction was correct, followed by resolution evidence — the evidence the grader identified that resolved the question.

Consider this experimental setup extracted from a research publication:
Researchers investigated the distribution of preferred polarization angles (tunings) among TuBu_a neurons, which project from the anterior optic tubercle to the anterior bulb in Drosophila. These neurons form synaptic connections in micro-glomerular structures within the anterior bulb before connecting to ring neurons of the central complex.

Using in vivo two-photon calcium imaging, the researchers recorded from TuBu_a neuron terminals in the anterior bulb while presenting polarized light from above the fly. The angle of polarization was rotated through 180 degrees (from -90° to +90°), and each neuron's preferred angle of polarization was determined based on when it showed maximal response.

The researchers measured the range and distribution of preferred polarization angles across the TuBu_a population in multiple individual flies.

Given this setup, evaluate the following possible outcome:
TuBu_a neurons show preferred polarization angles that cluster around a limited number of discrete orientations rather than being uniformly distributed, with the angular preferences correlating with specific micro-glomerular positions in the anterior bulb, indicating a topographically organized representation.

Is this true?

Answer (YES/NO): NO